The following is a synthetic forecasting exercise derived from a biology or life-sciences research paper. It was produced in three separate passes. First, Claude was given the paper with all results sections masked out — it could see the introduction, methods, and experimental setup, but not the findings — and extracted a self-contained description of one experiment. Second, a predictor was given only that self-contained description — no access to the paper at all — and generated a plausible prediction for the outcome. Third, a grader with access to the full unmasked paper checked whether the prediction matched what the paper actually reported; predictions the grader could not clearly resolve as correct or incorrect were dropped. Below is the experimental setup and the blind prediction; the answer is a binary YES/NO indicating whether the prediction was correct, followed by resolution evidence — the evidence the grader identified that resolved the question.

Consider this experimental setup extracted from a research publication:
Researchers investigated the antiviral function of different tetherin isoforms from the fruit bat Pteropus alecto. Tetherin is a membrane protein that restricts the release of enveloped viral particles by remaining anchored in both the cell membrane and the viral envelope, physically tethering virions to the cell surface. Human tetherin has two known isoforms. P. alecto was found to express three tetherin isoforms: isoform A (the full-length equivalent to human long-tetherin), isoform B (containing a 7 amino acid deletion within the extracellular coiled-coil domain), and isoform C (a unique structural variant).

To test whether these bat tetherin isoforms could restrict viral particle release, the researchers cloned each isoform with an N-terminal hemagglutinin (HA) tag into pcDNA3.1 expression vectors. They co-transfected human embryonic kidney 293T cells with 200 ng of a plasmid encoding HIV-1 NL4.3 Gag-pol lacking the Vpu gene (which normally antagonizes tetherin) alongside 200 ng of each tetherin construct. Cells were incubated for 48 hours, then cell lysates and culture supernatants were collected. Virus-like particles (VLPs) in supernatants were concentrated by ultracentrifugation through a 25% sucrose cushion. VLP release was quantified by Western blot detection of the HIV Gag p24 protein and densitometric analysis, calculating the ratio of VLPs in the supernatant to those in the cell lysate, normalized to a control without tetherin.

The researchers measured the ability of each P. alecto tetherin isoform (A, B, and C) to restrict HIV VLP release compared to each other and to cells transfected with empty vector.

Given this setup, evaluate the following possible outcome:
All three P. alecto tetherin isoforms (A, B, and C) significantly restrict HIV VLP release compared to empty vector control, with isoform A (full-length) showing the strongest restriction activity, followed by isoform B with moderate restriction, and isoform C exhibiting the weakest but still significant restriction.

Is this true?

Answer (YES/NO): NO